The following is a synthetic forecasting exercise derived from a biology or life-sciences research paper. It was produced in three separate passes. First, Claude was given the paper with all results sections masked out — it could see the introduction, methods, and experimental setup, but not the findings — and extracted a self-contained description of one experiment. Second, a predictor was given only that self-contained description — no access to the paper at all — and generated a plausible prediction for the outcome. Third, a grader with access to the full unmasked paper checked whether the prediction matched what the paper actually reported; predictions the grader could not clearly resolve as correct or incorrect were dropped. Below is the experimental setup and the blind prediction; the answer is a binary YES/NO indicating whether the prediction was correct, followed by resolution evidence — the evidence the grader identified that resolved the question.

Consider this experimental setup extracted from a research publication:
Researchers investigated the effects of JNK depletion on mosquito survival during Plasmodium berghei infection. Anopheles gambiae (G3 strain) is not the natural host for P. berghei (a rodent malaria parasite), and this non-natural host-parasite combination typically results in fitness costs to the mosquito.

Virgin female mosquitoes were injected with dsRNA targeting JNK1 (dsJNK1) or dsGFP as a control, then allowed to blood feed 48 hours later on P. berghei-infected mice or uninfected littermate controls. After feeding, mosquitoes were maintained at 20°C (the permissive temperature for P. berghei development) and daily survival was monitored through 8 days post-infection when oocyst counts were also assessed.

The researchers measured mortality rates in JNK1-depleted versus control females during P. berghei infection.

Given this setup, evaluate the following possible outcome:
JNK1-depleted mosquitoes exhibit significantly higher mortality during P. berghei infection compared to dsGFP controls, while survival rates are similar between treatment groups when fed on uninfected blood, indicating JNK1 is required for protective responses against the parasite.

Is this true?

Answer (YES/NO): NO